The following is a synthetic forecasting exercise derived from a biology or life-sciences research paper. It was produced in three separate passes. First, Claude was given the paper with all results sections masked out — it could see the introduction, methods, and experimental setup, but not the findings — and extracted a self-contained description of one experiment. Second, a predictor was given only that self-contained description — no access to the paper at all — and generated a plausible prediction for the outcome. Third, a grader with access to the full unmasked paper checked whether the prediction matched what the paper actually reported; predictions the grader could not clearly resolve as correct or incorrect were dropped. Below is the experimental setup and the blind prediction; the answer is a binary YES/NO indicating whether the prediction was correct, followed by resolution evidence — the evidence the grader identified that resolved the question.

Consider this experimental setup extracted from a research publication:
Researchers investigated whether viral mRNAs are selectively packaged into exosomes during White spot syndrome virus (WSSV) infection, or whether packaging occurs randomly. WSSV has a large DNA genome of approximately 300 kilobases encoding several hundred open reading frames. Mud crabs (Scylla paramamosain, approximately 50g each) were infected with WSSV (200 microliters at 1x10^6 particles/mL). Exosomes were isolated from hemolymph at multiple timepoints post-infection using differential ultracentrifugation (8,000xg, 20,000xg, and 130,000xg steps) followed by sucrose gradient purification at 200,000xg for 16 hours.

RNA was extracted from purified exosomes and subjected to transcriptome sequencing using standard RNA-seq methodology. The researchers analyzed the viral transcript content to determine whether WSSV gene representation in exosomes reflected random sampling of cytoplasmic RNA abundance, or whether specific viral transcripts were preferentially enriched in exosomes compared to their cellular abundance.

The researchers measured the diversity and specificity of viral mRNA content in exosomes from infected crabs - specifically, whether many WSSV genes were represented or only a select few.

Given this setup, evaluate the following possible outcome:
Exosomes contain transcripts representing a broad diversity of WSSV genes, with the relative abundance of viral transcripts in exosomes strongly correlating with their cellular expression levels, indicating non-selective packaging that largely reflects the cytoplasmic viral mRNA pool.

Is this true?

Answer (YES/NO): NO